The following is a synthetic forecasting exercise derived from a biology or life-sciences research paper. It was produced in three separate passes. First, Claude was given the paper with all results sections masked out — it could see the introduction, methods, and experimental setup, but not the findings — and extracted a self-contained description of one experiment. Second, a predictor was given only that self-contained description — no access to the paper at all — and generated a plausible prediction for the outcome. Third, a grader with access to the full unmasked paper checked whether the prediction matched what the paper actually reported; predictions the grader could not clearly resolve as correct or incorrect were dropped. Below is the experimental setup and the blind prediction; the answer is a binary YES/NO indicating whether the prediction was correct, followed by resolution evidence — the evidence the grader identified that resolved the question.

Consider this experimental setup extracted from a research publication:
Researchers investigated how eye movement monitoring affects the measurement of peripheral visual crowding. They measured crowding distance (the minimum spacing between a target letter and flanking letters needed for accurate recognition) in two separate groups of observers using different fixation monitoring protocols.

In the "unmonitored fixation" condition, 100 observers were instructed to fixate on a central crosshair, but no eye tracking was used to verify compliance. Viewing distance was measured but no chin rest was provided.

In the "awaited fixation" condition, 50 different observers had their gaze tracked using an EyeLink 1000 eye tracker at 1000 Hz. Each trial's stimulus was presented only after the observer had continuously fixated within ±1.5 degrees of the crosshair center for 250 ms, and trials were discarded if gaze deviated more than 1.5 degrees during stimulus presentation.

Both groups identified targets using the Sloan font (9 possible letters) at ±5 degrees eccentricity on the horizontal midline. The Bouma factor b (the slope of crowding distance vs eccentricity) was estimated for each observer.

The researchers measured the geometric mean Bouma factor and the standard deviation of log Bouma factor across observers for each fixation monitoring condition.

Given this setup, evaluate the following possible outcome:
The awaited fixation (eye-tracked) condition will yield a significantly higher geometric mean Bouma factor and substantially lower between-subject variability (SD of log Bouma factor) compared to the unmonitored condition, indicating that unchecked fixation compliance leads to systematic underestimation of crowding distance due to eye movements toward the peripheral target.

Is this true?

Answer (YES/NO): YES